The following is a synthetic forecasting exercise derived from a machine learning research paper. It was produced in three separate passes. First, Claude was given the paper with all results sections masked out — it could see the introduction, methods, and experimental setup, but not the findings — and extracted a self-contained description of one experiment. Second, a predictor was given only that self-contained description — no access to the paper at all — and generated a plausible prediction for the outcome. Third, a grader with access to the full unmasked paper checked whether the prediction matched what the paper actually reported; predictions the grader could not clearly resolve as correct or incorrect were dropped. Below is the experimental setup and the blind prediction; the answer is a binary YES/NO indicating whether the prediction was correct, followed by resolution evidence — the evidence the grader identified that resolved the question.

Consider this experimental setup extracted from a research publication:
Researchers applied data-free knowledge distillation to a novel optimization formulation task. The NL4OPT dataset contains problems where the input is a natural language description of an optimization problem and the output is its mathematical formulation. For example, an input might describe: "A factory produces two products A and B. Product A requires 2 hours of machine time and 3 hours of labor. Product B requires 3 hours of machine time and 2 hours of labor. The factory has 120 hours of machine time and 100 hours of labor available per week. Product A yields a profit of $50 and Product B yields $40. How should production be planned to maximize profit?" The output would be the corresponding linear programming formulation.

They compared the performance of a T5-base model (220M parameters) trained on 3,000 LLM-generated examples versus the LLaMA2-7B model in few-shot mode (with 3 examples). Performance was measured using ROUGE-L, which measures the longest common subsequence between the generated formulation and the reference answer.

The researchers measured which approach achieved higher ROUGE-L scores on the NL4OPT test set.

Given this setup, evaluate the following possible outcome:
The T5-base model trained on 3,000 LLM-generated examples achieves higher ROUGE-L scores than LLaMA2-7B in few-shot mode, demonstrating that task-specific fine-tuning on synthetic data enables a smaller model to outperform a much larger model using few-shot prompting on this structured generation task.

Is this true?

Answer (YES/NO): YES